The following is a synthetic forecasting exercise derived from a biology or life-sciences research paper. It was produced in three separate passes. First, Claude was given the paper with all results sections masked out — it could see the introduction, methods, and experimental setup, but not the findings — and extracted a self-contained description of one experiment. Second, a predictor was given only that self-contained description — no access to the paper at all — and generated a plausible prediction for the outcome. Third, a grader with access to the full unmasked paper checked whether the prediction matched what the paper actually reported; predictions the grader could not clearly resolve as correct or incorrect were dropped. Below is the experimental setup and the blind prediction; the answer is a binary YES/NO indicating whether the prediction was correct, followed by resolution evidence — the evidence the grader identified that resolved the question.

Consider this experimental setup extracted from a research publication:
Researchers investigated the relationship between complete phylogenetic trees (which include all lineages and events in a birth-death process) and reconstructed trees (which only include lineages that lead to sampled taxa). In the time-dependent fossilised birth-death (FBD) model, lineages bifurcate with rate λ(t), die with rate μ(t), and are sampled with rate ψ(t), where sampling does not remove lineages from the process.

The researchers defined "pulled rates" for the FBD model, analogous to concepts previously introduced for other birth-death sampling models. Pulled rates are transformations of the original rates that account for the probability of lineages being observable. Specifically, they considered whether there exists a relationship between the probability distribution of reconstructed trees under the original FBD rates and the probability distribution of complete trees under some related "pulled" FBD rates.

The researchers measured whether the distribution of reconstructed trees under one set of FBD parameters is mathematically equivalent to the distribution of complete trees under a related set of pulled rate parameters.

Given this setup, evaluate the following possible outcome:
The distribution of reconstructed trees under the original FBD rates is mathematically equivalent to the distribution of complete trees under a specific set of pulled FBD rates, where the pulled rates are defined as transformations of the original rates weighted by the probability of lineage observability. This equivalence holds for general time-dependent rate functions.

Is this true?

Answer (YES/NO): YES